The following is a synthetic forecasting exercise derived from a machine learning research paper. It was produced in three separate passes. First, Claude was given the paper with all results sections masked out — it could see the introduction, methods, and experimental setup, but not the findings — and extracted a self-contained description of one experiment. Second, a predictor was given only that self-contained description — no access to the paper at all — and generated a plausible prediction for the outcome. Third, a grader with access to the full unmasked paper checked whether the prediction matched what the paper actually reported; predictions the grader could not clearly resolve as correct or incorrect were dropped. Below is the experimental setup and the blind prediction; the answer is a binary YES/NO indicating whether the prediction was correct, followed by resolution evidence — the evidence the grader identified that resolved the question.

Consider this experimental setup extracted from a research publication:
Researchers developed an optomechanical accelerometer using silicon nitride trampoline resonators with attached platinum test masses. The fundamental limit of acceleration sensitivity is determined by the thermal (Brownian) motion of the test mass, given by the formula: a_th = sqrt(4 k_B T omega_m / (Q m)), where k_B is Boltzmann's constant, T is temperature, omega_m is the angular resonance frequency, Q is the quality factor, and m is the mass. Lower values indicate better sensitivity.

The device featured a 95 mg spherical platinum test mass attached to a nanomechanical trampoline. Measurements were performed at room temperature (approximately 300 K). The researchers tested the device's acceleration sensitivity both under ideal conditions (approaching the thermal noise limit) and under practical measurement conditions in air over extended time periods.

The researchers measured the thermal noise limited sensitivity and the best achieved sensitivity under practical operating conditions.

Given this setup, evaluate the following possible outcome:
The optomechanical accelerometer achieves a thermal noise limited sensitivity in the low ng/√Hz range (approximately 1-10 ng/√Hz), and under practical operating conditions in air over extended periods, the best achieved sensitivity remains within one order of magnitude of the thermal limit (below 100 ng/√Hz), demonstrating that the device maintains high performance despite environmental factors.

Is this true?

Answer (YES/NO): YES